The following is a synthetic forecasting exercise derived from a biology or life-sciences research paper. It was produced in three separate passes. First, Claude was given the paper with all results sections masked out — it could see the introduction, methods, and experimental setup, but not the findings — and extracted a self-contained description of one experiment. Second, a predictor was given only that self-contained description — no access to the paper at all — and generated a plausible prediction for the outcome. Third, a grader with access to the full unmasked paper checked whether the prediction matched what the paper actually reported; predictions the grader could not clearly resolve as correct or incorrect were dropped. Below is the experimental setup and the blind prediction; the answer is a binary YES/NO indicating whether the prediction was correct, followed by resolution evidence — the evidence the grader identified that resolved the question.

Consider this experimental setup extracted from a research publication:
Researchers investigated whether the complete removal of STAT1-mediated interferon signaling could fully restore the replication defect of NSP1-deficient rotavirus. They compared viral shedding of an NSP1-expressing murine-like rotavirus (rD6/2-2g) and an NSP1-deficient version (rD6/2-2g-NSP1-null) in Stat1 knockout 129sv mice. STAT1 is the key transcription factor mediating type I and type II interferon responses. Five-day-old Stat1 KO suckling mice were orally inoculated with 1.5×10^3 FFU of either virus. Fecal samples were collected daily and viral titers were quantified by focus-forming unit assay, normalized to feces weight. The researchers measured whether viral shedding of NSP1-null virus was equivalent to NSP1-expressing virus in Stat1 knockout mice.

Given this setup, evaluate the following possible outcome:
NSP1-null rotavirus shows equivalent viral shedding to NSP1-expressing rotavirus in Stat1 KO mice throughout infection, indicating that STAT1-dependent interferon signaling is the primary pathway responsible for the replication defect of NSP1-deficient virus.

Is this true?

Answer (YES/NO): NO